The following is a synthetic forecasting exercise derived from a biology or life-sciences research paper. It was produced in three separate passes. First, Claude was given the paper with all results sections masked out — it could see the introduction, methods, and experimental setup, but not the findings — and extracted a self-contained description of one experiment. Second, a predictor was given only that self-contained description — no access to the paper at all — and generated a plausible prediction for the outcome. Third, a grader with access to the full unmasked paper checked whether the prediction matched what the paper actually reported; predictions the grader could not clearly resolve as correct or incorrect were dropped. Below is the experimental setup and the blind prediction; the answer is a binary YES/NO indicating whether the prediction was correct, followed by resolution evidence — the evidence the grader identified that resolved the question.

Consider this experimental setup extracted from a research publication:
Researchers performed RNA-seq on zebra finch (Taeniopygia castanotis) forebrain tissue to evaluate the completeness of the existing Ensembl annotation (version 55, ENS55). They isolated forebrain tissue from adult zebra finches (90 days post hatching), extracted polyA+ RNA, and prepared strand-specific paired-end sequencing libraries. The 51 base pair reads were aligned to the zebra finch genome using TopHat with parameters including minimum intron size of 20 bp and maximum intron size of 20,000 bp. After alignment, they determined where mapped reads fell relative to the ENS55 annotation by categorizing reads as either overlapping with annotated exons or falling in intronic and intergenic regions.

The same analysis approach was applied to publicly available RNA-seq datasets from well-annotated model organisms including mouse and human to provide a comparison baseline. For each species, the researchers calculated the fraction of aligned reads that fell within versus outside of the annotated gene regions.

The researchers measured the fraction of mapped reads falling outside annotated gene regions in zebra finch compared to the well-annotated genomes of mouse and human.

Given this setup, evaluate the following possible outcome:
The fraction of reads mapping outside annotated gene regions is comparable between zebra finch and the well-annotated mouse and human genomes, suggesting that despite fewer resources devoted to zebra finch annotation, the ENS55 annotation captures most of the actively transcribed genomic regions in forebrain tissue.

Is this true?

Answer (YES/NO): NO